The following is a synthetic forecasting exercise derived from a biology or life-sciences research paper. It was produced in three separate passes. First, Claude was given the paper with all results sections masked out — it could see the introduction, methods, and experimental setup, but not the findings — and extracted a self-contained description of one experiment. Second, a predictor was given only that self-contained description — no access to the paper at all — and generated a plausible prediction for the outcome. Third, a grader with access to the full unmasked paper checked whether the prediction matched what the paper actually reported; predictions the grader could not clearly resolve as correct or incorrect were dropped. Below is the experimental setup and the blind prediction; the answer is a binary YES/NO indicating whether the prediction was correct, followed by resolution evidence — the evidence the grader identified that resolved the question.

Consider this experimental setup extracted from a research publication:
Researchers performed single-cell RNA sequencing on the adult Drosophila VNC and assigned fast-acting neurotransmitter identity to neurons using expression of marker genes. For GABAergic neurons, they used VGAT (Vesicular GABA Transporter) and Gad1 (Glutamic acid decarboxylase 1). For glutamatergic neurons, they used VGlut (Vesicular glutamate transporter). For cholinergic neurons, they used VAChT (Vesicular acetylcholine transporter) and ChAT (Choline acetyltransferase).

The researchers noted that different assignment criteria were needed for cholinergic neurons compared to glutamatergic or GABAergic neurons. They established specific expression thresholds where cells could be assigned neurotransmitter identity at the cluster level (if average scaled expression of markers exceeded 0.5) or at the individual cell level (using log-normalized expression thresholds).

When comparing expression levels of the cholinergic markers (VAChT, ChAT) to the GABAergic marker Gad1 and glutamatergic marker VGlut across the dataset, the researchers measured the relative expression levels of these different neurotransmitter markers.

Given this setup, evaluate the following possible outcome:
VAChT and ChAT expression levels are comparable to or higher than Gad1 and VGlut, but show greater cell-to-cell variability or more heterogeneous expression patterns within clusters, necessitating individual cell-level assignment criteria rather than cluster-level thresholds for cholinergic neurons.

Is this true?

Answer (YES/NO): NO